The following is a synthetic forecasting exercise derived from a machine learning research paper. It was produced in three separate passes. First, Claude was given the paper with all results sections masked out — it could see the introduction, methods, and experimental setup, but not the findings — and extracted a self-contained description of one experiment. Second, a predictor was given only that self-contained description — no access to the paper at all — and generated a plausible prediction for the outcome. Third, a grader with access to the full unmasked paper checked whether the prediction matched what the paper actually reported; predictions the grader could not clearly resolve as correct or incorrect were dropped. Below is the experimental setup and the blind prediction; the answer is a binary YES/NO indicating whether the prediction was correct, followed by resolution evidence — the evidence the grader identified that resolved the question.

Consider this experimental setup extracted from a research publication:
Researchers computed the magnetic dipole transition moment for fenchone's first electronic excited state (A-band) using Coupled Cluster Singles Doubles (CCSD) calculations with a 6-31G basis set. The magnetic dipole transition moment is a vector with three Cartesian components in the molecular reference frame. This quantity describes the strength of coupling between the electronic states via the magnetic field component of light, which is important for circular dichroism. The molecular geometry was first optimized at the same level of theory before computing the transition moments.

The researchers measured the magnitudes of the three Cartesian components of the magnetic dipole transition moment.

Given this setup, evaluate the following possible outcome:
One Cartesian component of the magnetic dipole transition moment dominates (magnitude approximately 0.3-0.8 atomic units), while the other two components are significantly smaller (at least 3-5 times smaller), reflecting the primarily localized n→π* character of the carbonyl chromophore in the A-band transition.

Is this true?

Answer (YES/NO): NO